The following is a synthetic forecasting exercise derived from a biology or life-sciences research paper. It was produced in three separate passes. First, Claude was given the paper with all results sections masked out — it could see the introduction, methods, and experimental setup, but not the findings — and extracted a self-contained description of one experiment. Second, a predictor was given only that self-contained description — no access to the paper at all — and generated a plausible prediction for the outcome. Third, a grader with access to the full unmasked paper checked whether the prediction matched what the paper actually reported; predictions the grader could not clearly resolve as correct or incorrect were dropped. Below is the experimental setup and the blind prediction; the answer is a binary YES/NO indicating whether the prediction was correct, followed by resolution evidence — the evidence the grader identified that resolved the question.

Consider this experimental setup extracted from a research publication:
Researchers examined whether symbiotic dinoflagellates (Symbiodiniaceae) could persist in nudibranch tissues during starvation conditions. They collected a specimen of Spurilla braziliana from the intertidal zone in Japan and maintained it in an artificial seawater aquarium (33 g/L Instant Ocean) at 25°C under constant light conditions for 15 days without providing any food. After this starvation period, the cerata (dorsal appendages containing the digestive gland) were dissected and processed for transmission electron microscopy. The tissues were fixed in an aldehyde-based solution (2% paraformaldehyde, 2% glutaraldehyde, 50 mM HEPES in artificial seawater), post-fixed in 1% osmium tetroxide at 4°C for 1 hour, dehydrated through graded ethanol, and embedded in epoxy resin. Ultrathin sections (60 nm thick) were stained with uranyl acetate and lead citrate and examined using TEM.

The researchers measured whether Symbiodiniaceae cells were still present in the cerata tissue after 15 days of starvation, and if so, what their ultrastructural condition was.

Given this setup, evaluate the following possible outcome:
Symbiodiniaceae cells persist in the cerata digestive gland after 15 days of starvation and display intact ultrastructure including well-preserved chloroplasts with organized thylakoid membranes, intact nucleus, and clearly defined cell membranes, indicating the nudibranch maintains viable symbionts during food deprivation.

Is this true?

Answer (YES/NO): YES